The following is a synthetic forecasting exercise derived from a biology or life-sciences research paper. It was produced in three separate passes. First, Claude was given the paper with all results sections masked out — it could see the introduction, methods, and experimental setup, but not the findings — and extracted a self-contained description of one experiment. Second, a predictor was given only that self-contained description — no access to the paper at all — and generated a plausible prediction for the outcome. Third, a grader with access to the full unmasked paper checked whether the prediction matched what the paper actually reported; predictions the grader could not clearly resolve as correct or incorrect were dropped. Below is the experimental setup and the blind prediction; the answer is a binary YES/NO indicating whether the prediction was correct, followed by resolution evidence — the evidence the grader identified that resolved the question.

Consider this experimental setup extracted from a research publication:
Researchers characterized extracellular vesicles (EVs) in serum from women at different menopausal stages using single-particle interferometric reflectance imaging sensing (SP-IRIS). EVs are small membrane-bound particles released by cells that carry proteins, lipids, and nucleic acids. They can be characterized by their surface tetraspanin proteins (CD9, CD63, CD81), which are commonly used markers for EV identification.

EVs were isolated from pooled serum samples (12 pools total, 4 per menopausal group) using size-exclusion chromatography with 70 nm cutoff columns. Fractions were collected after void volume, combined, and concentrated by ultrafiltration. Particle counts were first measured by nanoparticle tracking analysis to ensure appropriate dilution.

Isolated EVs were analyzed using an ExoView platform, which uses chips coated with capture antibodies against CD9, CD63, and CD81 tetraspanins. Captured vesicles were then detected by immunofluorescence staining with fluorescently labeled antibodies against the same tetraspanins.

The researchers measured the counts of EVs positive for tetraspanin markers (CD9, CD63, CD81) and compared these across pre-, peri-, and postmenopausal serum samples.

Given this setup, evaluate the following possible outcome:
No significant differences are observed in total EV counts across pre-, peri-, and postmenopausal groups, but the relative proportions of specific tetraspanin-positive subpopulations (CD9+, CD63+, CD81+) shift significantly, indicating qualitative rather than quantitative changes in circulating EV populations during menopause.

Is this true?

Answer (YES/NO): NO